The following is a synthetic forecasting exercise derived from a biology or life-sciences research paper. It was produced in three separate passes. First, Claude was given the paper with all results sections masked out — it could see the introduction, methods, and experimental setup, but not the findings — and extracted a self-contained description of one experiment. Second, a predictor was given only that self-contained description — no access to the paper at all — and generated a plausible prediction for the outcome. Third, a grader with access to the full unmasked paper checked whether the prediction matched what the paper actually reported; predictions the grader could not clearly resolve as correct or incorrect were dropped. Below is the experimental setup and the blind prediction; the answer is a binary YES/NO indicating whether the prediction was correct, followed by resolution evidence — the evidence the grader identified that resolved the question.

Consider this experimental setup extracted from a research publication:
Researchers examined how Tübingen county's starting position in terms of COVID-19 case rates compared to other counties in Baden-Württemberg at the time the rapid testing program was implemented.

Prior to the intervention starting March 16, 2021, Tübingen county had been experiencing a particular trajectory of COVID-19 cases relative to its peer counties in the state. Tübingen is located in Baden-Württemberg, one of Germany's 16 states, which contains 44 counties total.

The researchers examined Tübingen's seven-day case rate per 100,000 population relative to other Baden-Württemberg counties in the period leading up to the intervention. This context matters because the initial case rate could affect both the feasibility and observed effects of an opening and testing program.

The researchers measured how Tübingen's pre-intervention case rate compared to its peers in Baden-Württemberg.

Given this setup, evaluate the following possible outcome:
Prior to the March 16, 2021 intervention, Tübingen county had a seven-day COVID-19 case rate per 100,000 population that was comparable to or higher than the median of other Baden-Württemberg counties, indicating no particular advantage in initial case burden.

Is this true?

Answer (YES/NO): NO